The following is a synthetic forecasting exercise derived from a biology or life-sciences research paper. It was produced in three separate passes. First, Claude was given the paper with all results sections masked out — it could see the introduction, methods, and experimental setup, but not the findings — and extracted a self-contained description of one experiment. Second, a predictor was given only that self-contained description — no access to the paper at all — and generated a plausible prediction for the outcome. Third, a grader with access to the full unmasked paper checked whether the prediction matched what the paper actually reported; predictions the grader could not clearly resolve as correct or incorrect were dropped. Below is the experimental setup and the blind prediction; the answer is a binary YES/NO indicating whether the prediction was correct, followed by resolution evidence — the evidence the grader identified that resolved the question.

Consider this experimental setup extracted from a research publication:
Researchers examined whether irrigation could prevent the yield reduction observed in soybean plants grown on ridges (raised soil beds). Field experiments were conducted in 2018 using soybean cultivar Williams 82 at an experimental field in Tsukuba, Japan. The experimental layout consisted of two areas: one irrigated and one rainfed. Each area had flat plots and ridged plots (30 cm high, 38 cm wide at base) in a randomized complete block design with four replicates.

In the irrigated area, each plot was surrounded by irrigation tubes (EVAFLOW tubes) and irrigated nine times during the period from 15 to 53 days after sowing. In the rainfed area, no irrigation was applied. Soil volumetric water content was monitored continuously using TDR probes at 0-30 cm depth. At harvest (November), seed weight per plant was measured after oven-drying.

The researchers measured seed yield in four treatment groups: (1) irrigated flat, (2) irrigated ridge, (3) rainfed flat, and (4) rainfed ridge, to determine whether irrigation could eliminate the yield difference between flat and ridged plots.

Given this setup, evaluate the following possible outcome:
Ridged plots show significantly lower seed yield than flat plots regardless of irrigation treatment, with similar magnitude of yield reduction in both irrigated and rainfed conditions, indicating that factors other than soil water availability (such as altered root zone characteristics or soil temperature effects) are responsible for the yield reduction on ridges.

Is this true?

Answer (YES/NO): NO